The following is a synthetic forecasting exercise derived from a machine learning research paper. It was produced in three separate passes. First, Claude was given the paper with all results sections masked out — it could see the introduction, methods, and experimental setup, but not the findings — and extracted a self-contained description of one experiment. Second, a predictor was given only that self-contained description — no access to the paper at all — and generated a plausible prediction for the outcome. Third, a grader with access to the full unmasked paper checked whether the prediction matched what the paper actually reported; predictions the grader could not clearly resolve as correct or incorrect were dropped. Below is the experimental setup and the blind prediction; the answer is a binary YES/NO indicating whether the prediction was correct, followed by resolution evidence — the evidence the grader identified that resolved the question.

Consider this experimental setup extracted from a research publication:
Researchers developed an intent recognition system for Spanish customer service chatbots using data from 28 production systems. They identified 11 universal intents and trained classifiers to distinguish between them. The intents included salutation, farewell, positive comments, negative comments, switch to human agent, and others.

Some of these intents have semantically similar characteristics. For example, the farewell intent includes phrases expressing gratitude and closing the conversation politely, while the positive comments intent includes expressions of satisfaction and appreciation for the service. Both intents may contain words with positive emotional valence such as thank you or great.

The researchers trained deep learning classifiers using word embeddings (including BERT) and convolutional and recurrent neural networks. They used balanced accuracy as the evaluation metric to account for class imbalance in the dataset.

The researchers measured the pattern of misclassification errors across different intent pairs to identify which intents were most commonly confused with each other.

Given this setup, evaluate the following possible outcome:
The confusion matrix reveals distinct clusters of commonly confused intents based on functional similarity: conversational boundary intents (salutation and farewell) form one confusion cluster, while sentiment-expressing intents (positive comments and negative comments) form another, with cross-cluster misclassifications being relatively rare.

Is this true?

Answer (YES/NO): NO